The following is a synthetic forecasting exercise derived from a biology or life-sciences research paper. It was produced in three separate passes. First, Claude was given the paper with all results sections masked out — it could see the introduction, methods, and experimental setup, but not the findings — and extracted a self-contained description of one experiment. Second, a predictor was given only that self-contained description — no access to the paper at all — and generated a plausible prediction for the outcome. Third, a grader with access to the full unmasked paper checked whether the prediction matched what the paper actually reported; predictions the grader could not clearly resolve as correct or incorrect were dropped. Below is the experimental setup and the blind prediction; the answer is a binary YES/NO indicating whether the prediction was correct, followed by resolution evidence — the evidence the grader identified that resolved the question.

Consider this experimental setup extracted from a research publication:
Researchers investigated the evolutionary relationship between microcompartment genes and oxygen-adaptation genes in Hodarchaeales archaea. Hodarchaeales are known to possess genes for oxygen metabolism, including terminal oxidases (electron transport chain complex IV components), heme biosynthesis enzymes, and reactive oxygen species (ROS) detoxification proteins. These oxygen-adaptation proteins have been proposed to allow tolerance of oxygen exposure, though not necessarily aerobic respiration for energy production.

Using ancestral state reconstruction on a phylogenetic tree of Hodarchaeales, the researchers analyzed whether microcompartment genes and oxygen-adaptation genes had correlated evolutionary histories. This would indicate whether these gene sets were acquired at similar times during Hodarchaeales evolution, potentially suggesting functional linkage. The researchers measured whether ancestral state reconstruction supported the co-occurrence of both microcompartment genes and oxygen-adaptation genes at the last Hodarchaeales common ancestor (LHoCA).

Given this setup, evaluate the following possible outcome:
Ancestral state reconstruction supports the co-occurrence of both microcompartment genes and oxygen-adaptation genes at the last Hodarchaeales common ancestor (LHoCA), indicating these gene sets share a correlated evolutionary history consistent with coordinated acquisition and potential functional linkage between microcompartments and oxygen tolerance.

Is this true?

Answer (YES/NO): YES